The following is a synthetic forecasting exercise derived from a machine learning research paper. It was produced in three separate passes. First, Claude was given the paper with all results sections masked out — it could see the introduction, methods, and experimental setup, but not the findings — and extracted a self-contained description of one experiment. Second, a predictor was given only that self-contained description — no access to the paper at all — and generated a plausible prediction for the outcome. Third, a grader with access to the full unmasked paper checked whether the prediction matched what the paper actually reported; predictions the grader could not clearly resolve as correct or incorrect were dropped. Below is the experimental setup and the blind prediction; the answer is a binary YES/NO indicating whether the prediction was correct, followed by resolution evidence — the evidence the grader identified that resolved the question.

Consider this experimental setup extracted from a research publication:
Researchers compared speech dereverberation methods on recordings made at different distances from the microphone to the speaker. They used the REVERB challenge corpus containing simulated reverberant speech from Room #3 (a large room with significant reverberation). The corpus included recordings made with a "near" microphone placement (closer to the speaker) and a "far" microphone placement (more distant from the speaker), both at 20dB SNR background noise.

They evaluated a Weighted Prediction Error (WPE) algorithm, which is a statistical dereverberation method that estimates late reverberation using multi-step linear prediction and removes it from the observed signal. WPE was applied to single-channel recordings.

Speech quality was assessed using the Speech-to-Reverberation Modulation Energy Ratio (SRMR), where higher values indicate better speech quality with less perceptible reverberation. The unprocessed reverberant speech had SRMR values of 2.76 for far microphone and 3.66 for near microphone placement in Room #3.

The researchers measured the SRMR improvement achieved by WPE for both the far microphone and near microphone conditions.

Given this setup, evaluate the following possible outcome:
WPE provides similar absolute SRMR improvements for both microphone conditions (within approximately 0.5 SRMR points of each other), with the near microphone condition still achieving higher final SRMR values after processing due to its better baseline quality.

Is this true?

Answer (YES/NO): YES